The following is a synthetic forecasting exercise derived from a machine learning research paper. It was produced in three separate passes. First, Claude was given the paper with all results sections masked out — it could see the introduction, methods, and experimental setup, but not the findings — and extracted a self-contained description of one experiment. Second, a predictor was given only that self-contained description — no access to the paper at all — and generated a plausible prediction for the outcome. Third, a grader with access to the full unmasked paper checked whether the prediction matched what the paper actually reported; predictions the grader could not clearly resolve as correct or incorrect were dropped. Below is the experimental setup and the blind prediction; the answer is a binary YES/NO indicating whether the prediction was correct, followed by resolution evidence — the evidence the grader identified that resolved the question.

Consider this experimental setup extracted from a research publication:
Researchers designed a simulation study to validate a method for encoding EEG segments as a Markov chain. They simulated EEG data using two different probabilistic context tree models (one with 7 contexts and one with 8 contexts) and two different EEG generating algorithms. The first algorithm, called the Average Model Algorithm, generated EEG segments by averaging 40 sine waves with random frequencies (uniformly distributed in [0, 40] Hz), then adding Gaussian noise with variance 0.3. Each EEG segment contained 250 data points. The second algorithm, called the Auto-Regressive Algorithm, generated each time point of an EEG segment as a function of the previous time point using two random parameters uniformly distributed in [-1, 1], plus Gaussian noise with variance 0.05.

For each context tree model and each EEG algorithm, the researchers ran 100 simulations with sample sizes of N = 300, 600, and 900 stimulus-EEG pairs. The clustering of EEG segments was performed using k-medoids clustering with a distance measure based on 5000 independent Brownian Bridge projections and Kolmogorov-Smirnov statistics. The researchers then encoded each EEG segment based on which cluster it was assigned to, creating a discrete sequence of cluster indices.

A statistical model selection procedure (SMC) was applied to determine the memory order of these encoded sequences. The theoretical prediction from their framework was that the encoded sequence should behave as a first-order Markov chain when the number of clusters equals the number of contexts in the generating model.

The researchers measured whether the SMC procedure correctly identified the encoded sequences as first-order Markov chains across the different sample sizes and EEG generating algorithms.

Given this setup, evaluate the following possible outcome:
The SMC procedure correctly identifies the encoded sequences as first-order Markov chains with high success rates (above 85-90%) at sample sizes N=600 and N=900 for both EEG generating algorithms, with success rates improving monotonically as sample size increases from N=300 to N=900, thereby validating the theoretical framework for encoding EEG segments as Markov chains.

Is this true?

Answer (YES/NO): YES